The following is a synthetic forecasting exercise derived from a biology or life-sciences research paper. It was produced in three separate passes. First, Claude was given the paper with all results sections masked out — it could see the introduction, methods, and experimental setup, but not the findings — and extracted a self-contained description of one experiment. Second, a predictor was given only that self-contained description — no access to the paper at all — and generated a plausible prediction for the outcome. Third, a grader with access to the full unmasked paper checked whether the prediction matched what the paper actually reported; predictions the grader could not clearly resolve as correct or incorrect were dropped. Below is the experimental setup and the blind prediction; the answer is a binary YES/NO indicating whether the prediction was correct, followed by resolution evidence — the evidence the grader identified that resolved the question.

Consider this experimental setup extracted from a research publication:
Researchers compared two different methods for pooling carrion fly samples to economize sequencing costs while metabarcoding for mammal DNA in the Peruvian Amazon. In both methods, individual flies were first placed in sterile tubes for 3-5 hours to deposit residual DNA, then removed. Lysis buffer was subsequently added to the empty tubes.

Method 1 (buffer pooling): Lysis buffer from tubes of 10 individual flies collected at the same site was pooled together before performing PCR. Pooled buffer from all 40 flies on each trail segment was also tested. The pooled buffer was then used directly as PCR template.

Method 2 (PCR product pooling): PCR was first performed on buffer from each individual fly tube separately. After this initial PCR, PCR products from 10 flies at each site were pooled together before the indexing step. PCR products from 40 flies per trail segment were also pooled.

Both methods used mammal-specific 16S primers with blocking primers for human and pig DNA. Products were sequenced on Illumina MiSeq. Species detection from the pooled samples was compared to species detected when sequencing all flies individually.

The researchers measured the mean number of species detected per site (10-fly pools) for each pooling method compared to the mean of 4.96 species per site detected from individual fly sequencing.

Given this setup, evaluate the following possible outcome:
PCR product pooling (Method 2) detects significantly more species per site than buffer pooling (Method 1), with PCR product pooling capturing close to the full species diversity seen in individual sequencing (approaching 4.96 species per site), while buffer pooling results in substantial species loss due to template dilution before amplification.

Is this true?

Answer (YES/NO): YES